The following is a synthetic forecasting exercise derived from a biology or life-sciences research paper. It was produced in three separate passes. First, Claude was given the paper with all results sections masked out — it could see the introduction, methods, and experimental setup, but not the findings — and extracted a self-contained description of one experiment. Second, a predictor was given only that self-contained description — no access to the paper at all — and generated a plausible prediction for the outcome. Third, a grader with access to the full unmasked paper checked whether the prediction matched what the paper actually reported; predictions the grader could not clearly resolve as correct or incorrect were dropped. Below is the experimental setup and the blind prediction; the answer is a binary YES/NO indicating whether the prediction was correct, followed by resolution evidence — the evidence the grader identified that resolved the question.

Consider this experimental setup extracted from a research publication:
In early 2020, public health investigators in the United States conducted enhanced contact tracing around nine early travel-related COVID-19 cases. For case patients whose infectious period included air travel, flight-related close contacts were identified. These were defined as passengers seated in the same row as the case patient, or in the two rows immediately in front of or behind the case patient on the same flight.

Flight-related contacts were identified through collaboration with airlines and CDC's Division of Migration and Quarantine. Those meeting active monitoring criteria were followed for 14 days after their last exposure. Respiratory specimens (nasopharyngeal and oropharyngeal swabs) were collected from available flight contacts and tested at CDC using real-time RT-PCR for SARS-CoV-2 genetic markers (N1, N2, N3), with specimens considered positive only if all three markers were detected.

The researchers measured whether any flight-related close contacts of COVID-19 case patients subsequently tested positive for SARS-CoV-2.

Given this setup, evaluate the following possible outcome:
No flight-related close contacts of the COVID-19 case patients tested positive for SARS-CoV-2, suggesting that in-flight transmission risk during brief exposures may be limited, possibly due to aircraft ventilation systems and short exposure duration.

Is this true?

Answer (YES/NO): YES